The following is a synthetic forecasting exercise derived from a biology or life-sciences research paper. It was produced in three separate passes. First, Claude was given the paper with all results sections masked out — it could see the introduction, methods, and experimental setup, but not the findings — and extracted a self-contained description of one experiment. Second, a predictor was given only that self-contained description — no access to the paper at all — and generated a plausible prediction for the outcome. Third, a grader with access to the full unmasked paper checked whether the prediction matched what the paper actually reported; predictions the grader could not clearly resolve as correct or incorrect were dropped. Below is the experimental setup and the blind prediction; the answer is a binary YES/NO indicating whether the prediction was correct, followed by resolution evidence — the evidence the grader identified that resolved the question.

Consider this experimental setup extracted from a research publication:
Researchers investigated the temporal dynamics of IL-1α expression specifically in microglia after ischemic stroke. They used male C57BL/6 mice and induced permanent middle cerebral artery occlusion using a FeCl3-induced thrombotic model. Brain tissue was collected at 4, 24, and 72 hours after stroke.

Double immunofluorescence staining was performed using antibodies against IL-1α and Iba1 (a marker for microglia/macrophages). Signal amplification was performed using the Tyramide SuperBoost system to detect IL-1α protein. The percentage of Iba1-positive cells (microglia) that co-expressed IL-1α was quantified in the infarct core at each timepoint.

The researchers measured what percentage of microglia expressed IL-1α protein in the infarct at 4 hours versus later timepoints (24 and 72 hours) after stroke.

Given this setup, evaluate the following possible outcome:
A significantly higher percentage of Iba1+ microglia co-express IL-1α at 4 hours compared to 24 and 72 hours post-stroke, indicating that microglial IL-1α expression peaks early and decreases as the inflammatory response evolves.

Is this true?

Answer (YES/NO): YES